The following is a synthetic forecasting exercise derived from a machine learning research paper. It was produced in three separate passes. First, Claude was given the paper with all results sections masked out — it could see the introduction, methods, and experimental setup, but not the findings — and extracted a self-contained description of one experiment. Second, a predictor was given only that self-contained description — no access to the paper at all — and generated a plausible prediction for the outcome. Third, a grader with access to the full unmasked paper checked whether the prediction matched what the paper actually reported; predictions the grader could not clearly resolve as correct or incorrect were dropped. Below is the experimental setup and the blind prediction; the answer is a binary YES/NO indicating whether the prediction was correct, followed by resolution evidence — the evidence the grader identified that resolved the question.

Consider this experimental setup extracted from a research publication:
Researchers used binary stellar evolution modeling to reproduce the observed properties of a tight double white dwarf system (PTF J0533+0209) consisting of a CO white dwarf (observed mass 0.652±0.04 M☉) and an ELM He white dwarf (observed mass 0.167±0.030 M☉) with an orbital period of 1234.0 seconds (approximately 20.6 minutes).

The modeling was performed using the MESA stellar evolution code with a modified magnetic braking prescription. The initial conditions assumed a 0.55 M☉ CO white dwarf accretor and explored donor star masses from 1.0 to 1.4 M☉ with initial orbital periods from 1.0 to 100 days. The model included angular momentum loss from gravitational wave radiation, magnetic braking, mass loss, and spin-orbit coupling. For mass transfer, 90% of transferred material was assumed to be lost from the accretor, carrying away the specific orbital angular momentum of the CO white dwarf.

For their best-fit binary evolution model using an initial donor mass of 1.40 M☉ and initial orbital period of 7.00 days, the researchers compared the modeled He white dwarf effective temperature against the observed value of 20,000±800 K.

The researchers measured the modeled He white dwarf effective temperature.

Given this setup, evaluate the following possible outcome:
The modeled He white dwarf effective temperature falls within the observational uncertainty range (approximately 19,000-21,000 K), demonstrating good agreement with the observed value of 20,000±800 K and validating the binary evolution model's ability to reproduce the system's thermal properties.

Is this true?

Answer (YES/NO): NO